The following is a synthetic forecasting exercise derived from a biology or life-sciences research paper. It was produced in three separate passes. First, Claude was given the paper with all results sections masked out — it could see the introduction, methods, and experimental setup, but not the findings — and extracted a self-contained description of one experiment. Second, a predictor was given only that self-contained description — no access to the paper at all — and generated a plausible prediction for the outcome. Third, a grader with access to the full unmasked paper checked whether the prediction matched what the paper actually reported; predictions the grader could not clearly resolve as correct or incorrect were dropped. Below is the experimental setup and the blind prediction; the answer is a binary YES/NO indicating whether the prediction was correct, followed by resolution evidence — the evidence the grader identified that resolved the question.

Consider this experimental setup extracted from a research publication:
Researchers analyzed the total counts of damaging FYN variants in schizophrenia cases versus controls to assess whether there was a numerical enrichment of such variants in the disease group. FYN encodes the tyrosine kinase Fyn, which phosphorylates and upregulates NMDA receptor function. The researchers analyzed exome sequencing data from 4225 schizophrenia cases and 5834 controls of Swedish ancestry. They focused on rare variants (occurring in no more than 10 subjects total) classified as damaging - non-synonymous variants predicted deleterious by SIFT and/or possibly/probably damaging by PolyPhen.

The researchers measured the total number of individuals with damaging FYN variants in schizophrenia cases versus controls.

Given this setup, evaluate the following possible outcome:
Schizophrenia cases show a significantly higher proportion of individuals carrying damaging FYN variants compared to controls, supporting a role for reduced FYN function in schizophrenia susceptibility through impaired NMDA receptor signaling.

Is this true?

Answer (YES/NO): YES